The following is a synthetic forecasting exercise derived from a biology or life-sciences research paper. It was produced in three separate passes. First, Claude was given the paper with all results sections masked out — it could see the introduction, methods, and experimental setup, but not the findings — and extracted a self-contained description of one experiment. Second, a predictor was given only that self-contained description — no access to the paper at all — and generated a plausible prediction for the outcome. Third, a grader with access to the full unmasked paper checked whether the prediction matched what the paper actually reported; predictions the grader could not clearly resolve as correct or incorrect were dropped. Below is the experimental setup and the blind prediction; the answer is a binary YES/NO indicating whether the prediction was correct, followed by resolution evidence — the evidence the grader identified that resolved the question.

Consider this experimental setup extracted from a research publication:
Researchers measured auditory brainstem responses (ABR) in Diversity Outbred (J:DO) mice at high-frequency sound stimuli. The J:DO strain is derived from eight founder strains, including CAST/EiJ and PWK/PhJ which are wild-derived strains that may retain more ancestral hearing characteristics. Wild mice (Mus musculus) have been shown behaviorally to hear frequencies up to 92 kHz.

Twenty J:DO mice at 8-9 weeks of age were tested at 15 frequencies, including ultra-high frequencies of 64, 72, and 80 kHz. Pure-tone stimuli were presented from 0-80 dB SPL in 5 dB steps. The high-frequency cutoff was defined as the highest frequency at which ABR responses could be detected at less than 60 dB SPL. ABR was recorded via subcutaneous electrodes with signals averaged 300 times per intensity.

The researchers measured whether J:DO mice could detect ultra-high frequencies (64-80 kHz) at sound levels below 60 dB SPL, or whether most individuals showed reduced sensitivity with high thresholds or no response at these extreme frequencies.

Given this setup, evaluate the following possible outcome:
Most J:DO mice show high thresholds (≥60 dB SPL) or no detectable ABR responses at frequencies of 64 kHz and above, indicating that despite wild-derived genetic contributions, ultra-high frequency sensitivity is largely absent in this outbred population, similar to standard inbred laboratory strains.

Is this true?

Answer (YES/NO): NO